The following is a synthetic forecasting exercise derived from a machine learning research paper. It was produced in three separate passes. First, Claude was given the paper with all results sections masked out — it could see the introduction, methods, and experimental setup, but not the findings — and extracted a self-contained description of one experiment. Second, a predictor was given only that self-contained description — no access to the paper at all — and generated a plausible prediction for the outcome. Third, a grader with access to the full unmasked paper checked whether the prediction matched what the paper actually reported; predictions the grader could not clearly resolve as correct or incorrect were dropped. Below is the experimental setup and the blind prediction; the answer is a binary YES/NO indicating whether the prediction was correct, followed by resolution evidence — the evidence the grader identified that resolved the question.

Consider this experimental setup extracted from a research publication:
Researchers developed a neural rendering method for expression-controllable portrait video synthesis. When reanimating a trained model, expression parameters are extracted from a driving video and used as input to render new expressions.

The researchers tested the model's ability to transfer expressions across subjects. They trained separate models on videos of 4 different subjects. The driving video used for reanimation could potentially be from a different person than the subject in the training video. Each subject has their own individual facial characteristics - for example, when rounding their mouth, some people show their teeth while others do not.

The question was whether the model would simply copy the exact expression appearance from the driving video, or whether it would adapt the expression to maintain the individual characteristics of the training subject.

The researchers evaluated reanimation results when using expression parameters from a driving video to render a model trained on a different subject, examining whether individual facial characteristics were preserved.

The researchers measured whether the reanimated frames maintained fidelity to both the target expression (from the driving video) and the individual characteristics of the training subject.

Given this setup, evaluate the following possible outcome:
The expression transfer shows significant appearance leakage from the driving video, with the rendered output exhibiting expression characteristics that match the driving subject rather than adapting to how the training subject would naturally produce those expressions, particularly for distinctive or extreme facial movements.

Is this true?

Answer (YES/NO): NO